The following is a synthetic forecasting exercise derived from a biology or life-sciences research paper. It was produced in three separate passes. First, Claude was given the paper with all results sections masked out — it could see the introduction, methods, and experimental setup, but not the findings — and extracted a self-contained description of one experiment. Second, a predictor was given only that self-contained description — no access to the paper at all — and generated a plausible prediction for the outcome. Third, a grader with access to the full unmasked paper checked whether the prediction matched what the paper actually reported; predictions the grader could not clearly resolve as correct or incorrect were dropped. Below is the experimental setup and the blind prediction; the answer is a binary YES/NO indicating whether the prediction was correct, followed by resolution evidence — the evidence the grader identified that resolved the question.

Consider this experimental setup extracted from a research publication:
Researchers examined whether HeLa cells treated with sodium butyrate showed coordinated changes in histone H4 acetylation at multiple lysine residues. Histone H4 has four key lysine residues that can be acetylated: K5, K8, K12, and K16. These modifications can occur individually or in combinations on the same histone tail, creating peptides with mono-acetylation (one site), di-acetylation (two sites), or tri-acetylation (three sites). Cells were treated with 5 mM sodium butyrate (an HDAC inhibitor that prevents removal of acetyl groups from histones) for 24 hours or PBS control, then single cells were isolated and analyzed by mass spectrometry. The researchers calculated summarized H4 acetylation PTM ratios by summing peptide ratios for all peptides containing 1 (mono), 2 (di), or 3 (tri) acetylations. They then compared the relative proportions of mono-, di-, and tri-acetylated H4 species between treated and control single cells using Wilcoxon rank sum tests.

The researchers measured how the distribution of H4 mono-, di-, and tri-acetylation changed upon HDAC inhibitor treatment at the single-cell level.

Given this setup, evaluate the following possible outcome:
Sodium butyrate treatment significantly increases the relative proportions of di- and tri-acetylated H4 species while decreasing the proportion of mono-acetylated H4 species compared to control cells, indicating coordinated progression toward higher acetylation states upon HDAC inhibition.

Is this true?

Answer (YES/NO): NO